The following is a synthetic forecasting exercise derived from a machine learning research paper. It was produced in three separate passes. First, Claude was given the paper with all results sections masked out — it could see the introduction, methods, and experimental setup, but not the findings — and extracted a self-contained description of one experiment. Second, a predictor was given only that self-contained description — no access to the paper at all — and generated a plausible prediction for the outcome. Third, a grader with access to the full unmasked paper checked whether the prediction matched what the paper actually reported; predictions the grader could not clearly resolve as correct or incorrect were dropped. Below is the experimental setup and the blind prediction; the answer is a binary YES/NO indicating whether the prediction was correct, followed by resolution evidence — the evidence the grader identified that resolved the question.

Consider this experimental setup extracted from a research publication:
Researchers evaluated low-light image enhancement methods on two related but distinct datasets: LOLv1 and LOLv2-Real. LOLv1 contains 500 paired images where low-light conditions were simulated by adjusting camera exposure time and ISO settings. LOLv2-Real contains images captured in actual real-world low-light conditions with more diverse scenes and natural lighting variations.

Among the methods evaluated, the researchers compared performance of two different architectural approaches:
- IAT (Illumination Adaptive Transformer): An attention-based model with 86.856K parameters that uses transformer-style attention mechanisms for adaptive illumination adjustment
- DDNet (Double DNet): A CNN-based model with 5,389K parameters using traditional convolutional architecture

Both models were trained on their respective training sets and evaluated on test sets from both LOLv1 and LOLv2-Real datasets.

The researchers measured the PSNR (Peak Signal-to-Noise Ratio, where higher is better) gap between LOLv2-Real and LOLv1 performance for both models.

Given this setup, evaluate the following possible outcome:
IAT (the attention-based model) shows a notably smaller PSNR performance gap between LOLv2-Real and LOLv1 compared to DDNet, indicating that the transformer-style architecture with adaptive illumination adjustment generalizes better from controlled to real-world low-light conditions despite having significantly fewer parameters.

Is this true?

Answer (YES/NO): NO